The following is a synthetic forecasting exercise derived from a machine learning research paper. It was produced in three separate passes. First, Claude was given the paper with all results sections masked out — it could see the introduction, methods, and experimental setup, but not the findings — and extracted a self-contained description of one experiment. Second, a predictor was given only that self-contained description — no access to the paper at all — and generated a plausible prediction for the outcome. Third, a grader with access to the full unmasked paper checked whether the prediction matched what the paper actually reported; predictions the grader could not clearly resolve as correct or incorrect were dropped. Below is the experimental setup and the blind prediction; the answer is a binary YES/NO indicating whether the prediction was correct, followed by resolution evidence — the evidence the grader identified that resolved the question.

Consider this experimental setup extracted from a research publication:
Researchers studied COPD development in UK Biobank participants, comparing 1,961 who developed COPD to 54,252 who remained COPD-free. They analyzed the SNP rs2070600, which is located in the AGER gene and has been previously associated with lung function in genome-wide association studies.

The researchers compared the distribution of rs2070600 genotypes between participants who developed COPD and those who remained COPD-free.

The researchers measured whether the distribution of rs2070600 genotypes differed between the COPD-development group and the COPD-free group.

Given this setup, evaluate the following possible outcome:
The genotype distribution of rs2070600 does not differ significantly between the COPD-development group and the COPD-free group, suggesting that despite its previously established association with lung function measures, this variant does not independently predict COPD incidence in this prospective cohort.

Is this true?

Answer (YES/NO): NO